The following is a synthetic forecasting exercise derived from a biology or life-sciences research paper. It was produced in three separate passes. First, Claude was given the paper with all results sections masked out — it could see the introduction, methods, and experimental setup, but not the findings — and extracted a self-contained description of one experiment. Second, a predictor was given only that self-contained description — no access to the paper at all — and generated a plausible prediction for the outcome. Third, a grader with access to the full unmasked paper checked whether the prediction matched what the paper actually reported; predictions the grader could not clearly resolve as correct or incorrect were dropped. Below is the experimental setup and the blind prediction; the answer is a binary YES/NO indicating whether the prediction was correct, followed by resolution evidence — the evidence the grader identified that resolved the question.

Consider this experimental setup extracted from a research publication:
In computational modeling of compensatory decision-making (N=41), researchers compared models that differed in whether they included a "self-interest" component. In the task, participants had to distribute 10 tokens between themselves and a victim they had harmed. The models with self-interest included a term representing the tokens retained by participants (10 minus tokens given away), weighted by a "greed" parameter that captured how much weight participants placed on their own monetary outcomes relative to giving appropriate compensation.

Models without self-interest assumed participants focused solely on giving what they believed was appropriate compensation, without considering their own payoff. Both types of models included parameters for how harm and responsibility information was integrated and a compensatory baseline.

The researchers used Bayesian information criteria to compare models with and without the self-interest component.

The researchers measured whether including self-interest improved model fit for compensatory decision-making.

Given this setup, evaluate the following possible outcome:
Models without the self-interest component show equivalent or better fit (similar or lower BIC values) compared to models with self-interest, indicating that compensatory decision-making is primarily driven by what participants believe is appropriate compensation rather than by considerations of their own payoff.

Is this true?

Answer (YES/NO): YES